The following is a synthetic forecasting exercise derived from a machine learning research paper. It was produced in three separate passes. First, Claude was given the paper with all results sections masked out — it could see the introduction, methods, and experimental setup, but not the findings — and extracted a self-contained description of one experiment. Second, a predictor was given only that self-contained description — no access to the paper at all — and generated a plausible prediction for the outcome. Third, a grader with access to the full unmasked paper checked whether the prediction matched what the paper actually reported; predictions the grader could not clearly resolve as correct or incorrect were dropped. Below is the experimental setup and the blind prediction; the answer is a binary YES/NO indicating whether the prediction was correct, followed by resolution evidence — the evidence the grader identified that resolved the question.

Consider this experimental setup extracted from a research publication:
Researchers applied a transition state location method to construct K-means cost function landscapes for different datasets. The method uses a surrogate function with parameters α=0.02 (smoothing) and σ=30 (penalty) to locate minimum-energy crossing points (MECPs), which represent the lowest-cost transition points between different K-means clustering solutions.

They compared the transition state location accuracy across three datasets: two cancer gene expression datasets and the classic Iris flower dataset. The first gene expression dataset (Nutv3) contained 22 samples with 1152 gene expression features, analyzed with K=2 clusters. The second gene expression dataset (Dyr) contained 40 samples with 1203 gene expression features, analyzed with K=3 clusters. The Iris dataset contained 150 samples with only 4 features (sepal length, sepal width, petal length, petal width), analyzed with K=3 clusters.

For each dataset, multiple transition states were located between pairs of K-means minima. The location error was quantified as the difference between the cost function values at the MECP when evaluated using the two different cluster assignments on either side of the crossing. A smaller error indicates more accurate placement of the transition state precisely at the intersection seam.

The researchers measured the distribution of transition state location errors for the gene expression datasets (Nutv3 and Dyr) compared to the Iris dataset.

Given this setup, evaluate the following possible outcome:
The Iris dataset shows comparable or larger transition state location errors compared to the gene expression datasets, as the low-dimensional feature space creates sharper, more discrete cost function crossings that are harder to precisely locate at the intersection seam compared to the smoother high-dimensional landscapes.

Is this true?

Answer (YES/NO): YES